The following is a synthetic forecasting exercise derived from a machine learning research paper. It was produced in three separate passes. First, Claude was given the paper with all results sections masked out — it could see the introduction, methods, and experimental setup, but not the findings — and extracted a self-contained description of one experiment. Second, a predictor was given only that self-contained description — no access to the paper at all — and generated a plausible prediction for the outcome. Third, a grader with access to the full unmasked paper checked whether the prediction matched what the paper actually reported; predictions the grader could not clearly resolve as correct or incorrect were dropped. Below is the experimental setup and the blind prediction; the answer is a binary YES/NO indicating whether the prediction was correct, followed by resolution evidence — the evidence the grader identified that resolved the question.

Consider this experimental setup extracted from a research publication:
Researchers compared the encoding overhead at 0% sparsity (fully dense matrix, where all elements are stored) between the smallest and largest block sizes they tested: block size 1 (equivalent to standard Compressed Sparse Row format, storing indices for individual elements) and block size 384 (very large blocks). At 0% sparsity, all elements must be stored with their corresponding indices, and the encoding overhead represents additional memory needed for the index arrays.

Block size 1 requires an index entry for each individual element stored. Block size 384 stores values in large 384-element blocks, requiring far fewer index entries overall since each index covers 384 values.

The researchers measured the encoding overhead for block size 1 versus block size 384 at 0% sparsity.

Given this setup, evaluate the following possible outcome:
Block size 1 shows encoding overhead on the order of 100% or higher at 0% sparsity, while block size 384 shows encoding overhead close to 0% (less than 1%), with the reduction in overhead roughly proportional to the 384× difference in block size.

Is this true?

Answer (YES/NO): NO